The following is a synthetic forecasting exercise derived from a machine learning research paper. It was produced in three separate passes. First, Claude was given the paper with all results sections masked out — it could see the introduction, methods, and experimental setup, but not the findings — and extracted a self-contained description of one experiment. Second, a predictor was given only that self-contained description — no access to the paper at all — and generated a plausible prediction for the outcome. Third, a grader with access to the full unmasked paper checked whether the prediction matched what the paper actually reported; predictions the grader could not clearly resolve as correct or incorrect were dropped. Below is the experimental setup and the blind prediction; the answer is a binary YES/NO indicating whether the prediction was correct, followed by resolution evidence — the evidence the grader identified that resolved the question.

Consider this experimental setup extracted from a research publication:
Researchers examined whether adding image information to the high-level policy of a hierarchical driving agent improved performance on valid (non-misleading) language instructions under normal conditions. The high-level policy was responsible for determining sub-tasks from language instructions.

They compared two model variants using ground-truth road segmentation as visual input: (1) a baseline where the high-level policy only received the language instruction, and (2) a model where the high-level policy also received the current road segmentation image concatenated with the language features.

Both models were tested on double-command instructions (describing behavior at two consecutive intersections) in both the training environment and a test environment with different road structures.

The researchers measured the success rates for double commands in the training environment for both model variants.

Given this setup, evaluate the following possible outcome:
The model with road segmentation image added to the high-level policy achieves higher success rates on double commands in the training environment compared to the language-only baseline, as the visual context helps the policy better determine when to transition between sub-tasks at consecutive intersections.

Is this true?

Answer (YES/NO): NO